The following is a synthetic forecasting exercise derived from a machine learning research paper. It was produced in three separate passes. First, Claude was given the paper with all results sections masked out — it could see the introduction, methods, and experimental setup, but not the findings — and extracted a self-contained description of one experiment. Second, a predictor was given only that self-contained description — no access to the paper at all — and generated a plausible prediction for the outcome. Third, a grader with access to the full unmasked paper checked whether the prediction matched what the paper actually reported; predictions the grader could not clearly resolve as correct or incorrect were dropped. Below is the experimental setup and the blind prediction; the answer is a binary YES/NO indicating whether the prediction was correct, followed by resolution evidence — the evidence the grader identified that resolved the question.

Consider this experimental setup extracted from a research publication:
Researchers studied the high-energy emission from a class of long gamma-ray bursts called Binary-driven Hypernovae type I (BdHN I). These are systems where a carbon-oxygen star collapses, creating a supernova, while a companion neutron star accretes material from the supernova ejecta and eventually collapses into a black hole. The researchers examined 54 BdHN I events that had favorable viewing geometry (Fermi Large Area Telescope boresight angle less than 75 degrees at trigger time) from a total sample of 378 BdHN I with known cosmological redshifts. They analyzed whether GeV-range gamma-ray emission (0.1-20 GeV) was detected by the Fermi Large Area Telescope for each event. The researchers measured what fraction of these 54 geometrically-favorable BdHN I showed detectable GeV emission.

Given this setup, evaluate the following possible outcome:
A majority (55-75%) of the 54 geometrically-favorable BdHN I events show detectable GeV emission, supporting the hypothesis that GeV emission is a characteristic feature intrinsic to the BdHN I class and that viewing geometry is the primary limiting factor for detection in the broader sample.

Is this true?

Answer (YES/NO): NO